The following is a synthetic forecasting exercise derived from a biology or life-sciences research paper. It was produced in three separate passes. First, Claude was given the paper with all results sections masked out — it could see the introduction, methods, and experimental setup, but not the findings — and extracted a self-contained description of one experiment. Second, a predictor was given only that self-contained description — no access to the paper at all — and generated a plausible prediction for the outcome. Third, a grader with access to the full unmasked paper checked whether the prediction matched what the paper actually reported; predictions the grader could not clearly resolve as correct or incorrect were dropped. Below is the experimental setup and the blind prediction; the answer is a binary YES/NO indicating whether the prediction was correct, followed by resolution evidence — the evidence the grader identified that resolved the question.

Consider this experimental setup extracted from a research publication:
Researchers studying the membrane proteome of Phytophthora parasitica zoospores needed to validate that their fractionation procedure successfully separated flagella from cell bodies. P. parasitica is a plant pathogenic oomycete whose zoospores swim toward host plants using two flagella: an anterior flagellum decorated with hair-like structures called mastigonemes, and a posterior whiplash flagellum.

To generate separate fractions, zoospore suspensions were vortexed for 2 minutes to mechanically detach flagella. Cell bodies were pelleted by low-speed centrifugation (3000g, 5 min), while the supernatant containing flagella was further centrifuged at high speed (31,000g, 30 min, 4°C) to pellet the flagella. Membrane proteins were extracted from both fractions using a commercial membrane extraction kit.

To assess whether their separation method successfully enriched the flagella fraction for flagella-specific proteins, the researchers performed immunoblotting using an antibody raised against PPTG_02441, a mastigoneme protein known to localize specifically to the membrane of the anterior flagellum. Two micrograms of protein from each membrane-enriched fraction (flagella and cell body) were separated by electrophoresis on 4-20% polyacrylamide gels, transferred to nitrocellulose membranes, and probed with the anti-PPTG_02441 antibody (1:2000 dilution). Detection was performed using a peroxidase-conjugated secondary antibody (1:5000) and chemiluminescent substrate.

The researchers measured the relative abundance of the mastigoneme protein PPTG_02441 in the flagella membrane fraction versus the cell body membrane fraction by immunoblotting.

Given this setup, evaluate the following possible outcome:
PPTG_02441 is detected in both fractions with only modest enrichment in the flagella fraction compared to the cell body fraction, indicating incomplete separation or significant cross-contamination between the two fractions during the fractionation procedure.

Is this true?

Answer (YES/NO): NO